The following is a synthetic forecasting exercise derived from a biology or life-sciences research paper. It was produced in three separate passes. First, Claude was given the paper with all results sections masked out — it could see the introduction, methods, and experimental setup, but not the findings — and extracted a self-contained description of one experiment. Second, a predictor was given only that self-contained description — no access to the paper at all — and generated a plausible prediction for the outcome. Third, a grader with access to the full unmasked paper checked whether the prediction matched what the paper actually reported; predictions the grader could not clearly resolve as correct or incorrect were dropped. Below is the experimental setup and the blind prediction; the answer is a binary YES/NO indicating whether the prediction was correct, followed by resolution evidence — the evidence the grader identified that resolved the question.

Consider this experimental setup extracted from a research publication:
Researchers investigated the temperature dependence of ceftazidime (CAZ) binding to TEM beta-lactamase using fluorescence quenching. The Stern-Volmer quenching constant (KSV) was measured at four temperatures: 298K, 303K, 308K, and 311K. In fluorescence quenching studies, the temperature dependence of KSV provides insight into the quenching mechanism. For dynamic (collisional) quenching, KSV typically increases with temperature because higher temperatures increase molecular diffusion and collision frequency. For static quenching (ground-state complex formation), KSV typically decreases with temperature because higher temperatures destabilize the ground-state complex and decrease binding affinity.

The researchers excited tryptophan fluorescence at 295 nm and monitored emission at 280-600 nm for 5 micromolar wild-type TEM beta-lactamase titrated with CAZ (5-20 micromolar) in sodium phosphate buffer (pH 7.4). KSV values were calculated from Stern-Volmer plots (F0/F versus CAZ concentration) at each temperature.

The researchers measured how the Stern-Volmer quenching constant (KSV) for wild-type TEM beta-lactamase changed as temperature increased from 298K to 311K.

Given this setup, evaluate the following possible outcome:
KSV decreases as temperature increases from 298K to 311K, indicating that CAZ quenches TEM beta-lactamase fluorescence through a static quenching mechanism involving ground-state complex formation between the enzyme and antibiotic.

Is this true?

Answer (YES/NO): NO